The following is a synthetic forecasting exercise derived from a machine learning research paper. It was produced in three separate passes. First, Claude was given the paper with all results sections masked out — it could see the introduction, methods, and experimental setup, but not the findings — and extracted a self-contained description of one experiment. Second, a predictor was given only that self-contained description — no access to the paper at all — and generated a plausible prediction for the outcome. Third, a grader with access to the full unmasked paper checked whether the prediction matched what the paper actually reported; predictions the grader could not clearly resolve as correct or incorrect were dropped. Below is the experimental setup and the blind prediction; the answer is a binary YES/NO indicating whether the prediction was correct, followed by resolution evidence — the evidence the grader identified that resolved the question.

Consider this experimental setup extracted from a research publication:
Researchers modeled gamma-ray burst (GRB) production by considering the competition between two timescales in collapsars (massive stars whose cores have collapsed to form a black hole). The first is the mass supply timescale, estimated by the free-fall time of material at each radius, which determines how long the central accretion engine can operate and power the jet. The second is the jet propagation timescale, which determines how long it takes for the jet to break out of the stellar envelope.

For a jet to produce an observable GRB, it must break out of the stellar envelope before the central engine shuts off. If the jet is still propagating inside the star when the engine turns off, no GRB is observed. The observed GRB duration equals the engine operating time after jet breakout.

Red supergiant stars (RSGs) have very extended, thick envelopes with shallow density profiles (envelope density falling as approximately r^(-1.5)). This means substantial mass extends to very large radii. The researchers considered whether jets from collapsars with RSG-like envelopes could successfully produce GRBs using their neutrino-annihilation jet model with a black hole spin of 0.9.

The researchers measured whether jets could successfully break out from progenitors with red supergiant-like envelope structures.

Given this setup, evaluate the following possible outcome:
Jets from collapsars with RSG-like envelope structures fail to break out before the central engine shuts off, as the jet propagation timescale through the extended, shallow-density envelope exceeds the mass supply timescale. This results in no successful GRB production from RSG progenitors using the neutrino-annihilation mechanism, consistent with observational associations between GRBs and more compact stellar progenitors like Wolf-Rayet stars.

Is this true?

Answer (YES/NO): YES